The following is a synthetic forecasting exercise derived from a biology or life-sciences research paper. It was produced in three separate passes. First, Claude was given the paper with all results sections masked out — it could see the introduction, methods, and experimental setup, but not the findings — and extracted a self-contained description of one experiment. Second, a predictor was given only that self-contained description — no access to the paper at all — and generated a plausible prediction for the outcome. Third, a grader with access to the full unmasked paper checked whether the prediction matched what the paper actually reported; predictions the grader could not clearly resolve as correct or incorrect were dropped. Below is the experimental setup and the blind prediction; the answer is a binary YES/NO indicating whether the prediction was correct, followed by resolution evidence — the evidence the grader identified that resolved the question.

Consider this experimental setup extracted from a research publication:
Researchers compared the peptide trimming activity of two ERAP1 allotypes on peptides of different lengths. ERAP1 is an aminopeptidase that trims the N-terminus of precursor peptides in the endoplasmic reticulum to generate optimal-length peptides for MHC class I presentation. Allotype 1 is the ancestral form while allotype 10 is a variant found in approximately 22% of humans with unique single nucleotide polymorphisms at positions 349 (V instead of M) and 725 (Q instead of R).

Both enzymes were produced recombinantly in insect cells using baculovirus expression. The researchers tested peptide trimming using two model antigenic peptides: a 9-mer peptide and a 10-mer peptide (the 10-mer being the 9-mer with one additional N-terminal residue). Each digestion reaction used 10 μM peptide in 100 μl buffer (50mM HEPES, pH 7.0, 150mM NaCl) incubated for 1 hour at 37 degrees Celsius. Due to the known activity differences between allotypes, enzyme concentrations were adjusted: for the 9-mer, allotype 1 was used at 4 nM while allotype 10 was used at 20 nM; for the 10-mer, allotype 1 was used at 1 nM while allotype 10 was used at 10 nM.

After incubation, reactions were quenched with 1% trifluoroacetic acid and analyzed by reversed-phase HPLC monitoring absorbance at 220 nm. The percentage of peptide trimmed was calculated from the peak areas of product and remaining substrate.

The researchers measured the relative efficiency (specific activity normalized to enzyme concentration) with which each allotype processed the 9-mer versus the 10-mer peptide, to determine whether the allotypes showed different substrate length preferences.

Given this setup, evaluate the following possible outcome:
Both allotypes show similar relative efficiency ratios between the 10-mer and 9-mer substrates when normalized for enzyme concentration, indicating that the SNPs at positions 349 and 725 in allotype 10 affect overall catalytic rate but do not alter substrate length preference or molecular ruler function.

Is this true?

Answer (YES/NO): NO